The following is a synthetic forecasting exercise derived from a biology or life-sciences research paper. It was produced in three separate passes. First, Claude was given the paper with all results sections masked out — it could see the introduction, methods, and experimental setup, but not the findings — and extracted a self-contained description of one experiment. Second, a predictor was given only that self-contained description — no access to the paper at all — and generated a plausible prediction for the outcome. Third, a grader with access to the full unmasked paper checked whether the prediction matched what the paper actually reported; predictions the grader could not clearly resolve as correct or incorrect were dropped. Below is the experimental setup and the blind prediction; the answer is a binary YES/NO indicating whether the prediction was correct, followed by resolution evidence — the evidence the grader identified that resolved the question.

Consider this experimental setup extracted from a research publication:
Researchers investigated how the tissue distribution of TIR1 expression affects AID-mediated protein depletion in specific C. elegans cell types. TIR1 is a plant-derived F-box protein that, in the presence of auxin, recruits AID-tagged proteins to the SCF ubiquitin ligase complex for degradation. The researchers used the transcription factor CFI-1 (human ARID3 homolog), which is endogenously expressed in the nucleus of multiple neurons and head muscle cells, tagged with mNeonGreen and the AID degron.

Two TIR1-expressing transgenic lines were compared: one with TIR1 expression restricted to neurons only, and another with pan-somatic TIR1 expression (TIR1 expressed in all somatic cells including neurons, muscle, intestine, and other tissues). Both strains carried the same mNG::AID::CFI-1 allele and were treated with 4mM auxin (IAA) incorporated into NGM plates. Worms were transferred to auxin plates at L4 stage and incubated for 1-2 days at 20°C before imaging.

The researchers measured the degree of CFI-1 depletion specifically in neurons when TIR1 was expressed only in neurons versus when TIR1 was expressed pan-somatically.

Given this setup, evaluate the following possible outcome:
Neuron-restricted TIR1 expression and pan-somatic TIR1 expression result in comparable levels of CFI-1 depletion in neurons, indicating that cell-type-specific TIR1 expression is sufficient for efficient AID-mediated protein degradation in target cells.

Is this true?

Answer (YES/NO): NO